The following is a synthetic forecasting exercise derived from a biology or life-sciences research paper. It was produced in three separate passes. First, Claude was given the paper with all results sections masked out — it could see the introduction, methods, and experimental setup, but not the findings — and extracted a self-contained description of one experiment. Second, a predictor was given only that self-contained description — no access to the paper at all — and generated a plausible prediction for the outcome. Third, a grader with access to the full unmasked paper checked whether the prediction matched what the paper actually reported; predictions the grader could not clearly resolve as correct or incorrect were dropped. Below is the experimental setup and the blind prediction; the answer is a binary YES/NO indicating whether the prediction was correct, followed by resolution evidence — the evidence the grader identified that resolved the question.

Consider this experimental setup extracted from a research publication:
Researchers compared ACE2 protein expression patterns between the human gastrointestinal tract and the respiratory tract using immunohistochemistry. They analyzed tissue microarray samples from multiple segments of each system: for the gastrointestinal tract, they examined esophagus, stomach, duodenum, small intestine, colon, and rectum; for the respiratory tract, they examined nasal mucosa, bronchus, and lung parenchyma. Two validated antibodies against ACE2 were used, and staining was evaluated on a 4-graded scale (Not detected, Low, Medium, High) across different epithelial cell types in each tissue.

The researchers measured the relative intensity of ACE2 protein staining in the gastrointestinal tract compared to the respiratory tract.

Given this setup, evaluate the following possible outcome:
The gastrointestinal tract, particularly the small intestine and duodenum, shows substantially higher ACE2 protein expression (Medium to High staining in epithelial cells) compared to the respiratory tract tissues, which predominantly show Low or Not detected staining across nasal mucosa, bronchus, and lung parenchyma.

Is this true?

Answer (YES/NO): YES